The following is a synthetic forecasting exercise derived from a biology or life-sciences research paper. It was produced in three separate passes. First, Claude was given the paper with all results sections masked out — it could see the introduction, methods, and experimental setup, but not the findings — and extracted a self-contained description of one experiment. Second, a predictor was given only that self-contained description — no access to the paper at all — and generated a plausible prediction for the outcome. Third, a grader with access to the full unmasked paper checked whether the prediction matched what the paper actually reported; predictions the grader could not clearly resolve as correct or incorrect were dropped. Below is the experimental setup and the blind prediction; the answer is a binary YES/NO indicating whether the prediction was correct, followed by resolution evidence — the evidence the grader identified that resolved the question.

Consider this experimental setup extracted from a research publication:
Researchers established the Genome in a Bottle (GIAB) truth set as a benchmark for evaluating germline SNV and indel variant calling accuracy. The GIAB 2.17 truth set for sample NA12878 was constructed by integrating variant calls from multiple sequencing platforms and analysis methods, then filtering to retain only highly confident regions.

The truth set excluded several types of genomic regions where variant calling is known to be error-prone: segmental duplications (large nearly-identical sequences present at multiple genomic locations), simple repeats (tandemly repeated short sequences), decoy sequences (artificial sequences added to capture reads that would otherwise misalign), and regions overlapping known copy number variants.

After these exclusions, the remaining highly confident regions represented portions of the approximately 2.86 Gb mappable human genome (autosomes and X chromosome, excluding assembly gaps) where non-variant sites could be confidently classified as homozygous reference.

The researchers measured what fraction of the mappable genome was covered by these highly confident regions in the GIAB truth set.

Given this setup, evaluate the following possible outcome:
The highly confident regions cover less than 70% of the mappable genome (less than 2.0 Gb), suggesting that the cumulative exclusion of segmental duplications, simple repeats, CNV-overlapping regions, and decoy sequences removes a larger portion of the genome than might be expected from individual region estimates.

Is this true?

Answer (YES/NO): NO